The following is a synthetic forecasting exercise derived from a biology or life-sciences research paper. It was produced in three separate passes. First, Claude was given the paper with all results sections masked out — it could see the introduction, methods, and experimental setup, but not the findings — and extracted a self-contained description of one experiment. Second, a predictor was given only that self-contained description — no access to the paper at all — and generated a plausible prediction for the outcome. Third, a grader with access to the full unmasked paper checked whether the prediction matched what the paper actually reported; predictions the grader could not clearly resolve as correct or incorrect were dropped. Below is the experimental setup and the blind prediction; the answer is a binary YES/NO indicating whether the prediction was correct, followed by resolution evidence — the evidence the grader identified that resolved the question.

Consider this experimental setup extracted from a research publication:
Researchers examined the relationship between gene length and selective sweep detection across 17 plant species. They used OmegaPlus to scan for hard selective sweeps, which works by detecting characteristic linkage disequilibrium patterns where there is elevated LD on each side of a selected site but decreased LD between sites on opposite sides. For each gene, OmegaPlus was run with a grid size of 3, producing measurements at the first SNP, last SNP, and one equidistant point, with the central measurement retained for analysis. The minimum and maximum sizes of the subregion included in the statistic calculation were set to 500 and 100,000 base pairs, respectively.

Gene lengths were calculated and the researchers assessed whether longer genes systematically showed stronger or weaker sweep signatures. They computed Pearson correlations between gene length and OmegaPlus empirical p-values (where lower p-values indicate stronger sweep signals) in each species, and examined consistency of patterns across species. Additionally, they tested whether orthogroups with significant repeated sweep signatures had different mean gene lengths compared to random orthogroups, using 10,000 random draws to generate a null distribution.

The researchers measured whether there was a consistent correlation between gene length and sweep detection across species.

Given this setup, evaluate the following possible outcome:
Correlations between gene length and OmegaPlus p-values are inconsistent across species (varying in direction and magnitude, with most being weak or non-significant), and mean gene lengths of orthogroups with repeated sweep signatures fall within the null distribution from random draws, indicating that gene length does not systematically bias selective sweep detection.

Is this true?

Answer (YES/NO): YES